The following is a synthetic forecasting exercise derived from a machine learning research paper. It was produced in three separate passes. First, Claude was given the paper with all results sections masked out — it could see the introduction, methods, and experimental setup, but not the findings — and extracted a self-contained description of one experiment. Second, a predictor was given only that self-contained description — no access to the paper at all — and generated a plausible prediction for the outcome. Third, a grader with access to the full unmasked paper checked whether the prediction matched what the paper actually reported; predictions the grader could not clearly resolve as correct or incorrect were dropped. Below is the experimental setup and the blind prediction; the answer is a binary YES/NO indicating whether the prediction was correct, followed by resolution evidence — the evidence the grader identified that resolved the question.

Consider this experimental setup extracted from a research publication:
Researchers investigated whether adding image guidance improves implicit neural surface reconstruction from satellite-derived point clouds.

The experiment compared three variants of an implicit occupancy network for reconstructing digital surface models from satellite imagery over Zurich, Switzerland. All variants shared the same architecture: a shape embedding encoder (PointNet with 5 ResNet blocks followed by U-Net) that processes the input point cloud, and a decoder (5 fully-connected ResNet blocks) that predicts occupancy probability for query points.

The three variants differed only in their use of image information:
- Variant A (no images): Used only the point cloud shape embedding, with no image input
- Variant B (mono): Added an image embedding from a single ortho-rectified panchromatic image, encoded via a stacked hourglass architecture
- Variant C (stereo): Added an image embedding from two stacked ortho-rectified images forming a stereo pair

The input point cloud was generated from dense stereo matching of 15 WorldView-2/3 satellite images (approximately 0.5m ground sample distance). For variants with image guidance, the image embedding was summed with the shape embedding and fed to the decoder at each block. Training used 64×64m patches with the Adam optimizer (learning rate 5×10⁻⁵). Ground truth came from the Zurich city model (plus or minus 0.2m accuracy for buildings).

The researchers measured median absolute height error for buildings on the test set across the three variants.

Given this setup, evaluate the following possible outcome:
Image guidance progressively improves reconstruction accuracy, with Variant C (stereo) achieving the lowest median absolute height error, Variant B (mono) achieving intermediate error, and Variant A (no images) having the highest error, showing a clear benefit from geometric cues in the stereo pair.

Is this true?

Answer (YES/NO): NO